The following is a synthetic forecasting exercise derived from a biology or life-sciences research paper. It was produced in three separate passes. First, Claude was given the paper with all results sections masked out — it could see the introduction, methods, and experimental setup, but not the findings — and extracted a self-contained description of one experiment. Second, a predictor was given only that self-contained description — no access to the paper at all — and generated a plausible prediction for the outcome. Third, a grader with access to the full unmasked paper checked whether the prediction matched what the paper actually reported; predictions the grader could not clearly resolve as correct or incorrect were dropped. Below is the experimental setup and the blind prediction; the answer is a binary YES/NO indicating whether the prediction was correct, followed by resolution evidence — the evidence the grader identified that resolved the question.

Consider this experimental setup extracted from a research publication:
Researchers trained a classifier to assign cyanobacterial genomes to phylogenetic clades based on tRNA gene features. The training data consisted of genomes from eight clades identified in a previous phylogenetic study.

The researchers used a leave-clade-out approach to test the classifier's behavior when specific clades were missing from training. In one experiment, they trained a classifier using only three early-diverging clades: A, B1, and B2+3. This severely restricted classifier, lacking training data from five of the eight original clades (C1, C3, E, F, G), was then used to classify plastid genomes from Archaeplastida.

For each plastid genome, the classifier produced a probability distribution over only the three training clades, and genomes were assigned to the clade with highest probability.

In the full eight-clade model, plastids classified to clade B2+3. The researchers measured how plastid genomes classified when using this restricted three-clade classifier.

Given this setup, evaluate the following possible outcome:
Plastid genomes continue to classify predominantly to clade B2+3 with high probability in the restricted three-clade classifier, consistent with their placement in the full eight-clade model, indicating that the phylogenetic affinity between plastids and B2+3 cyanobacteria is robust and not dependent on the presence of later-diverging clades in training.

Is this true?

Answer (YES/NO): NO